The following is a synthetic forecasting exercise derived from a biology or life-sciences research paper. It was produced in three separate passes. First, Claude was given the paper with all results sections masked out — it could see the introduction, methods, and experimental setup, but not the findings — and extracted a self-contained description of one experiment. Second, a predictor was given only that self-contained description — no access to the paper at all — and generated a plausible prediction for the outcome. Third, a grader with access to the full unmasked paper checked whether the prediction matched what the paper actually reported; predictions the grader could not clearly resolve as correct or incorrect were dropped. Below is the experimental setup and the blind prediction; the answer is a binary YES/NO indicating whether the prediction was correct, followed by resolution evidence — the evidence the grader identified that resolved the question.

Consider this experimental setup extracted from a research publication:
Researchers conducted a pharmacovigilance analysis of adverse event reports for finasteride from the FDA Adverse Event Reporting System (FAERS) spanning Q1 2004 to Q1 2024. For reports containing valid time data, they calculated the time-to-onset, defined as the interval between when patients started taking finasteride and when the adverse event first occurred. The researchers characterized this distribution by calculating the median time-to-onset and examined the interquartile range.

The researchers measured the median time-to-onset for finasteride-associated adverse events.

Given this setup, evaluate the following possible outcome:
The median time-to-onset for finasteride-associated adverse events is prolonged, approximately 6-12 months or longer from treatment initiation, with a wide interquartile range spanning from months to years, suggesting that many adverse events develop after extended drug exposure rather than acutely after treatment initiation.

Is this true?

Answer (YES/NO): NO